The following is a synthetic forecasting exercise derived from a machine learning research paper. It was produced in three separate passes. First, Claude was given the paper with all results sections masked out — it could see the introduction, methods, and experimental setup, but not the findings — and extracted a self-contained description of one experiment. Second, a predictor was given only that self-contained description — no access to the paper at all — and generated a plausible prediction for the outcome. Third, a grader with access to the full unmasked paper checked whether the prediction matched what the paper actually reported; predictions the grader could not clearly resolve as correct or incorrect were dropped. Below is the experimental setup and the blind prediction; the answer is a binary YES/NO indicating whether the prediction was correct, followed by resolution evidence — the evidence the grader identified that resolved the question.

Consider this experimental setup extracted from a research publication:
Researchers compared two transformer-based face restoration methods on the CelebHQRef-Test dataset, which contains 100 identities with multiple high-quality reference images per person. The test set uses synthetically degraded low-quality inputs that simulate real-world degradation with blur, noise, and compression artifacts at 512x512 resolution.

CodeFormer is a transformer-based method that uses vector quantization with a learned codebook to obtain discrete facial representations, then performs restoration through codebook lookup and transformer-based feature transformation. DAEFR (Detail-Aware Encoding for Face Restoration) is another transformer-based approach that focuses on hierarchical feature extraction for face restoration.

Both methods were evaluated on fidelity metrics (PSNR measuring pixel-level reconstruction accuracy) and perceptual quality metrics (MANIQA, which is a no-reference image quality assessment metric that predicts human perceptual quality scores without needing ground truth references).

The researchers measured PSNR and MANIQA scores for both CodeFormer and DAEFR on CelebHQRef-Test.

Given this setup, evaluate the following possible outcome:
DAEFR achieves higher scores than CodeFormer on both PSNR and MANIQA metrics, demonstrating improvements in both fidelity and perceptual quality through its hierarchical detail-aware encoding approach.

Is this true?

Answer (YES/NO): NO